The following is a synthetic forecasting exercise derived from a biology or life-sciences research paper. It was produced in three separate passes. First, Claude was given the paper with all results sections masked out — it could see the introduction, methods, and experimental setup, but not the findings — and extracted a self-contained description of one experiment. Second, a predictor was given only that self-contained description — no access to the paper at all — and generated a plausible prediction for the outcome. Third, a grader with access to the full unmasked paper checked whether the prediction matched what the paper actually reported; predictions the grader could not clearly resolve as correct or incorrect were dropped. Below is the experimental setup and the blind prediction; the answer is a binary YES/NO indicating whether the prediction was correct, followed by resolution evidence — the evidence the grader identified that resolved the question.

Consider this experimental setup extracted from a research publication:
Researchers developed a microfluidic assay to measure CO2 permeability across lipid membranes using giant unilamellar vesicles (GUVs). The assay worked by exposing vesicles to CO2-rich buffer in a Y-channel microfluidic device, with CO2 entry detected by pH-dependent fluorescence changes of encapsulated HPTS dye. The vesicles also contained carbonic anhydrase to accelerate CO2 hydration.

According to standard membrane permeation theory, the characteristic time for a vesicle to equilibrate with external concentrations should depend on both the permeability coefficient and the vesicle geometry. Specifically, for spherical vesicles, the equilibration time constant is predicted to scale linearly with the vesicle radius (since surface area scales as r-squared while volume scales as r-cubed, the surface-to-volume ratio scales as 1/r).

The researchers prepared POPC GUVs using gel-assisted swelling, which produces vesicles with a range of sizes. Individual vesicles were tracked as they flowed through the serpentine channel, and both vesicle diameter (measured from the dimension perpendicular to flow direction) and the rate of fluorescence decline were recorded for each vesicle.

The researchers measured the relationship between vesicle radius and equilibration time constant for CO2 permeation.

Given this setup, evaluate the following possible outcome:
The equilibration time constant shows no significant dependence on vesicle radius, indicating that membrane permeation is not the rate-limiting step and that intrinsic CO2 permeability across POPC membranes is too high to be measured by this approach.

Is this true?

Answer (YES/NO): NO